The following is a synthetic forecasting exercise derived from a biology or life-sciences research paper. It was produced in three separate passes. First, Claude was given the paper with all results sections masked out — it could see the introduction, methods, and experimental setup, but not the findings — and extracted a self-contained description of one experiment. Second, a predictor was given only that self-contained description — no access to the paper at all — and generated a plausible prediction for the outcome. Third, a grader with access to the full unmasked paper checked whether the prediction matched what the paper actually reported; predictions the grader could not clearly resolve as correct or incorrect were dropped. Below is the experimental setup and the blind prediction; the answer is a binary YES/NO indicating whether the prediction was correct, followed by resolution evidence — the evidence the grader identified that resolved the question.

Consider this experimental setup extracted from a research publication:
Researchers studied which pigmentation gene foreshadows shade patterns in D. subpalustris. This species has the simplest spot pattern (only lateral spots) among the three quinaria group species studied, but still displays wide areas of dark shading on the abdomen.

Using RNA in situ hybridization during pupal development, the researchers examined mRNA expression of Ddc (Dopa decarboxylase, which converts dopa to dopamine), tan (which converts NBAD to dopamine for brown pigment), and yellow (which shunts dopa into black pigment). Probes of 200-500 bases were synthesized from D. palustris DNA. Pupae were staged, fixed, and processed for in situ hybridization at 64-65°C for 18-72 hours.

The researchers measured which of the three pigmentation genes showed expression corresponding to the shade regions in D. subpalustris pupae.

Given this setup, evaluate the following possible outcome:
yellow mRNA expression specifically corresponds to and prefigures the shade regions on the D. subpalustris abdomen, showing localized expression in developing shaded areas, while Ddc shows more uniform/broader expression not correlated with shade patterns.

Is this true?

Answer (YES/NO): NO